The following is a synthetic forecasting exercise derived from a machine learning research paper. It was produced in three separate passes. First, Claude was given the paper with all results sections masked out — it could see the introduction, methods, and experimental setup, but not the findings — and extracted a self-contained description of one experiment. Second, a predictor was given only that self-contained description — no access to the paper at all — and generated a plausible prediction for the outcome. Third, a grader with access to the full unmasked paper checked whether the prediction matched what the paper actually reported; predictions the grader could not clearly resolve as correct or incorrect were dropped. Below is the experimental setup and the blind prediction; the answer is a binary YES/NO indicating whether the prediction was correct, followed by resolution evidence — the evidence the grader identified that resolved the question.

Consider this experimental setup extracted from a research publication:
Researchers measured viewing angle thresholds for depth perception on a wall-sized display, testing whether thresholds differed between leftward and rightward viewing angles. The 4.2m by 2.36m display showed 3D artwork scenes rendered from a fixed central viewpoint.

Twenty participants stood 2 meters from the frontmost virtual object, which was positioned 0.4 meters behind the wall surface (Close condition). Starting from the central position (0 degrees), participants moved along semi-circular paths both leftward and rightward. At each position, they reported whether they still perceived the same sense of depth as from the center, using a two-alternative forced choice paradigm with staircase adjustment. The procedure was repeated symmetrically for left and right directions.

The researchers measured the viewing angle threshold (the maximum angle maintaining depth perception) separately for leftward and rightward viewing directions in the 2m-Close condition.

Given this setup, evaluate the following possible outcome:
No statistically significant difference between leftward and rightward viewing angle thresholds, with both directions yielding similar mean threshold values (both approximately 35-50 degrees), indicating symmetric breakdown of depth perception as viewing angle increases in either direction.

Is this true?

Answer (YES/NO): YES